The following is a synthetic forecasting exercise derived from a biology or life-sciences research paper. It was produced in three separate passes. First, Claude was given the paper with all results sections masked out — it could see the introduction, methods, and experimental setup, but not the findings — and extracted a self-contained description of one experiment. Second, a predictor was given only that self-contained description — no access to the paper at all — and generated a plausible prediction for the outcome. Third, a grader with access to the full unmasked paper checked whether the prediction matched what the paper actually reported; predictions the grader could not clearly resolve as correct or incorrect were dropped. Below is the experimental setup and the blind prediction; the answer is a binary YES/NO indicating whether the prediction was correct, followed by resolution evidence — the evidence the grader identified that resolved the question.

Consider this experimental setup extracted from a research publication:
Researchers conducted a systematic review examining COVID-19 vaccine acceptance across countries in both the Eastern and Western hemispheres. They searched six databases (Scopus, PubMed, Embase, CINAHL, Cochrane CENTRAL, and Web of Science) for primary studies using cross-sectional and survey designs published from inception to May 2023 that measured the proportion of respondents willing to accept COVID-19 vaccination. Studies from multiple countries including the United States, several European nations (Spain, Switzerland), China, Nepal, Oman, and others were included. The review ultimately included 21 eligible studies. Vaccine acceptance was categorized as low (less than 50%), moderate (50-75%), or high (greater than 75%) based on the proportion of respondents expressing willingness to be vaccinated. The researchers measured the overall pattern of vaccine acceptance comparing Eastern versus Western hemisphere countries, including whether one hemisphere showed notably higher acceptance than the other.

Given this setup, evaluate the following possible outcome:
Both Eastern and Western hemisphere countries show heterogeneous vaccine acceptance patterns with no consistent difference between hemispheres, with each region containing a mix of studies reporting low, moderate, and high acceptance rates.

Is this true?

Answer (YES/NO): YES